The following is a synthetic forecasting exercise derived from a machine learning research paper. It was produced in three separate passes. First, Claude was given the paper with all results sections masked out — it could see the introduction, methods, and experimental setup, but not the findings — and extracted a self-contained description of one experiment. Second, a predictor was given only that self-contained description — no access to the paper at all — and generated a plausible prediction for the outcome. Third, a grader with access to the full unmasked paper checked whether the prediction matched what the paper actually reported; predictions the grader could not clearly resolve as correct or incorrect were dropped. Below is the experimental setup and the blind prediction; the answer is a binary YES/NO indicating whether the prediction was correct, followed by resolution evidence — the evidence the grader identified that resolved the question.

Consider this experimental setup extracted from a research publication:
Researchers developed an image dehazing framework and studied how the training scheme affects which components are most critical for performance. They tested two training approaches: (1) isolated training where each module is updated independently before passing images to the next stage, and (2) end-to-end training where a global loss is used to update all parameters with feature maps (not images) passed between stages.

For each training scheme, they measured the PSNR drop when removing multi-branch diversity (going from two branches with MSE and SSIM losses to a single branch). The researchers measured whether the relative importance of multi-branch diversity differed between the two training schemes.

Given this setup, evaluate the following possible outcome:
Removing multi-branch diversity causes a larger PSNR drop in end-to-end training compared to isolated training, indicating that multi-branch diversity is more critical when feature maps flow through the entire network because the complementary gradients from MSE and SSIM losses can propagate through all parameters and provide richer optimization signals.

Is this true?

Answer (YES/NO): NO